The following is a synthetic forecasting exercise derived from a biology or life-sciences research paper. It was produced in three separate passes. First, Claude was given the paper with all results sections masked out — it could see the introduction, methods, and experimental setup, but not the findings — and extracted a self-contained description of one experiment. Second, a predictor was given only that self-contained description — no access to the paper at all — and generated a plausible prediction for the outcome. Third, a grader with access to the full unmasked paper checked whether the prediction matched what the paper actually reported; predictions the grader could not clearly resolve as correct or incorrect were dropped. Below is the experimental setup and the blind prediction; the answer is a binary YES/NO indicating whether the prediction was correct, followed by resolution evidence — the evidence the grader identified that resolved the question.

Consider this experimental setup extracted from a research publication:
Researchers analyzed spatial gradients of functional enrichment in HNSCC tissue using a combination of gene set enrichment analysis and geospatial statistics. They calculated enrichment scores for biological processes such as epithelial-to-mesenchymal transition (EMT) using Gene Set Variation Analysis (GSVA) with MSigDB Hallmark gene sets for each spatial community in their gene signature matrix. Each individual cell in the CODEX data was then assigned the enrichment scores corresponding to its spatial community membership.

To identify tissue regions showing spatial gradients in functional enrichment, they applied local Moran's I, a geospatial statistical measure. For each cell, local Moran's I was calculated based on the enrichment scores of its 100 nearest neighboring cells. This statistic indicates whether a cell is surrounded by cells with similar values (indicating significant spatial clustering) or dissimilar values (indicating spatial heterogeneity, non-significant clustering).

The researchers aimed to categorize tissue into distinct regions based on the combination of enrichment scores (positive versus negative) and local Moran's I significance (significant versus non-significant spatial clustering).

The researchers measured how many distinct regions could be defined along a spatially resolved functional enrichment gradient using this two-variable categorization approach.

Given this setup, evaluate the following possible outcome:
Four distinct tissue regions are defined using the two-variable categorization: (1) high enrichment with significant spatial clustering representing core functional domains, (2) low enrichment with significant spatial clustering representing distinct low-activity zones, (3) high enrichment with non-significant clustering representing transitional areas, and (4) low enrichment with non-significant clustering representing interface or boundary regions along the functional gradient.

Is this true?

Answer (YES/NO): NO